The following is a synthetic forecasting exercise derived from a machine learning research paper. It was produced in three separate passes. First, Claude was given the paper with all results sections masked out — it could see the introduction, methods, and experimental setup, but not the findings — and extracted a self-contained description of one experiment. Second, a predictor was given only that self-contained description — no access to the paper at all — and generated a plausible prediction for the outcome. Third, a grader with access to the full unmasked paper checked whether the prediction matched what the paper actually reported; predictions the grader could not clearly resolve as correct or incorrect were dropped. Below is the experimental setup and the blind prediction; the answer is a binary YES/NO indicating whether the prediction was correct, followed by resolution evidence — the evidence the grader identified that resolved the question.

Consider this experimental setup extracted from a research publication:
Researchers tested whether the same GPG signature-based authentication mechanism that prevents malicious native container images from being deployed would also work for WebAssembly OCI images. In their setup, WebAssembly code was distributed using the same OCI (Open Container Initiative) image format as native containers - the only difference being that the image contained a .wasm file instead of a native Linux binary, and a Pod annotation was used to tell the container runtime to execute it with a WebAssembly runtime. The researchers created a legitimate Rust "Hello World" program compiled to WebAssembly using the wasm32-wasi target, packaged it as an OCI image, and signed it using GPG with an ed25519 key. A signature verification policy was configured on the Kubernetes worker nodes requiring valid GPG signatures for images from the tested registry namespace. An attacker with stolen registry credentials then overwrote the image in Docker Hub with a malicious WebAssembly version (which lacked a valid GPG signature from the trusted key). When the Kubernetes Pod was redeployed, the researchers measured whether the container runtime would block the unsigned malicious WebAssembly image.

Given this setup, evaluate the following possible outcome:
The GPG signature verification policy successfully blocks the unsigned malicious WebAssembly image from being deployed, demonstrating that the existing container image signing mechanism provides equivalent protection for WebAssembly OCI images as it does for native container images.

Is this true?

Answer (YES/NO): YES